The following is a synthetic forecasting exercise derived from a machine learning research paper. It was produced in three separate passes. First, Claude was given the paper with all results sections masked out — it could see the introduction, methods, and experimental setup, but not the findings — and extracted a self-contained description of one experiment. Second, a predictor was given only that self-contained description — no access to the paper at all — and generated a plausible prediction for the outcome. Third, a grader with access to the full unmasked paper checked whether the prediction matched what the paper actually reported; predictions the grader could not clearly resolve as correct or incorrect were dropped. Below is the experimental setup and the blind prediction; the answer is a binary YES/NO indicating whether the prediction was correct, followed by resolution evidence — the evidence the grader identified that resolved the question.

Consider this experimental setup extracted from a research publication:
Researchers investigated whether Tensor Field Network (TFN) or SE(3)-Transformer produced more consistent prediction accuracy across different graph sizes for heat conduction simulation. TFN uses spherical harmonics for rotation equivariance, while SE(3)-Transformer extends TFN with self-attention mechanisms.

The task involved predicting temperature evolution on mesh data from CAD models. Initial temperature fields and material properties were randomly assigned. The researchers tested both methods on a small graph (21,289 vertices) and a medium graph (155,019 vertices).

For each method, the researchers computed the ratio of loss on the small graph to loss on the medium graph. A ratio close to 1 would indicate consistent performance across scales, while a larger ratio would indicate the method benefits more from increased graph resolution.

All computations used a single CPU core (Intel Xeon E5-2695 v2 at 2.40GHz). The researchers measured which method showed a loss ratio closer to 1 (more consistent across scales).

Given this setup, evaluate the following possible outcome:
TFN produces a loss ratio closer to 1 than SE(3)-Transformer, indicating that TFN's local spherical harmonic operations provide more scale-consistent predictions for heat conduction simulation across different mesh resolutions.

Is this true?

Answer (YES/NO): NO